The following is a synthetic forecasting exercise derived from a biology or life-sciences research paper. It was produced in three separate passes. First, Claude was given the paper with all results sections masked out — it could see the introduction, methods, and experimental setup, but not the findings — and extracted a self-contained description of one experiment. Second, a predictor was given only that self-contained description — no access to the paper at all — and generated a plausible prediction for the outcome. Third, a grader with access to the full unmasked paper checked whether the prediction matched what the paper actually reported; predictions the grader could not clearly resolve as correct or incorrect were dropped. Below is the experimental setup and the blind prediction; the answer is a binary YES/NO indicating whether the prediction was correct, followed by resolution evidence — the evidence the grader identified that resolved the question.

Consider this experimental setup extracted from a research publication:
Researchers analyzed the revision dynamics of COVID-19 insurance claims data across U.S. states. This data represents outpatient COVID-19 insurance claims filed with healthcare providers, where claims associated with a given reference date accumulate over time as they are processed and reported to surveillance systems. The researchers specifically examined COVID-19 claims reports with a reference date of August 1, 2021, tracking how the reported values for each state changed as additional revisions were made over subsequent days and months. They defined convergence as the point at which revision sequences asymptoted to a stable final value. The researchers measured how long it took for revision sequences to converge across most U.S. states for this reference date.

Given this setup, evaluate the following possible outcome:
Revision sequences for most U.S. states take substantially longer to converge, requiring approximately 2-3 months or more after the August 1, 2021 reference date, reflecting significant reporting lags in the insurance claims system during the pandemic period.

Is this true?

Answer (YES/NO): NO